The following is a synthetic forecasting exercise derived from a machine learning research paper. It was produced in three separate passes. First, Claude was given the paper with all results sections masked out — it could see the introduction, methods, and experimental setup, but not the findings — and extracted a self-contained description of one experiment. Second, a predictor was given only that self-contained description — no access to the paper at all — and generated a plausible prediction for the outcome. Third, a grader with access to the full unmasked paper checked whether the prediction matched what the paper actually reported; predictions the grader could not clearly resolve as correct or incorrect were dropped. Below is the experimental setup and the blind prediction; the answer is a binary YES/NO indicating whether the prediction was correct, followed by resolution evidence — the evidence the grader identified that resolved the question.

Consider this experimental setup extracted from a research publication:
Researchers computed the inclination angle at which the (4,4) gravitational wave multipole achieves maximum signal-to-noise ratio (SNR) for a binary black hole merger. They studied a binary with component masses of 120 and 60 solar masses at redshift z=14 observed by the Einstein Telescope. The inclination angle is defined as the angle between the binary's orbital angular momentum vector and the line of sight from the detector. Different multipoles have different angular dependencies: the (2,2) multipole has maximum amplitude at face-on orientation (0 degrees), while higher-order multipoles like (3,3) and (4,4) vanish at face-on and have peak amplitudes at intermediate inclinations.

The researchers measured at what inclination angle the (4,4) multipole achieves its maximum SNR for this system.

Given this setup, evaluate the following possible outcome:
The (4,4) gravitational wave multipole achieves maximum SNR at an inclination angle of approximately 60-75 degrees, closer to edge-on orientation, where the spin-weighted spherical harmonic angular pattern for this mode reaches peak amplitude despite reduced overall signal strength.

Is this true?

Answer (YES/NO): YES